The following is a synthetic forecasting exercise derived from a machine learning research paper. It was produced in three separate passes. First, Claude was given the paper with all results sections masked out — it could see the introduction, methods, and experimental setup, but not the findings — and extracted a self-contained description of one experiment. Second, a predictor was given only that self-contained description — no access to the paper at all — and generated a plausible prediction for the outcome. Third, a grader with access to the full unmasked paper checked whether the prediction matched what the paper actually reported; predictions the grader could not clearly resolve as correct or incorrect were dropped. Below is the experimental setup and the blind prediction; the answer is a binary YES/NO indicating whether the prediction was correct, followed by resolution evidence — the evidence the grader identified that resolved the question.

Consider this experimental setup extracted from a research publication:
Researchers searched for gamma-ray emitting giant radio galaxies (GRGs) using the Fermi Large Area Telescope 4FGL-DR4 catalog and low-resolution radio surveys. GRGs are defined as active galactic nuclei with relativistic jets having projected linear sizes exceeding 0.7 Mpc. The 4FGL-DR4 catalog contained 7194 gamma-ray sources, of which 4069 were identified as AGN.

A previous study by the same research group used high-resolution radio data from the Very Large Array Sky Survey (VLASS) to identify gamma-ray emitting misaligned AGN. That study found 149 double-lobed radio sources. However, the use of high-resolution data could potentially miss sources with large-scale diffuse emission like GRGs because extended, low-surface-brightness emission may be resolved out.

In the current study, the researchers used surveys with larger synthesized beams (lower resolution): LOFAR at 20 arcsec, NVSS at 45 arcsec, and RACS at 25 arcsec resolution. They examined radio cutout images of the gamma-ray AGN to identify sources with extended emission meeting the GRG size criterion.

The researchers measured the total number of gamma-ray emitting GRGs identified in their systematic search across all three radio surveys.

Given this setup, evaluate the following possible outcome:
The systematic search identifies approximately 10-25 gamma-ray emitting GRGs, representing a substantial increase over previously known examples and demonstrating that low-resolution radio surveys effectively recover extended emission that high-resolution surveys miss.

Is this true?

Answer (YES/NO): YES